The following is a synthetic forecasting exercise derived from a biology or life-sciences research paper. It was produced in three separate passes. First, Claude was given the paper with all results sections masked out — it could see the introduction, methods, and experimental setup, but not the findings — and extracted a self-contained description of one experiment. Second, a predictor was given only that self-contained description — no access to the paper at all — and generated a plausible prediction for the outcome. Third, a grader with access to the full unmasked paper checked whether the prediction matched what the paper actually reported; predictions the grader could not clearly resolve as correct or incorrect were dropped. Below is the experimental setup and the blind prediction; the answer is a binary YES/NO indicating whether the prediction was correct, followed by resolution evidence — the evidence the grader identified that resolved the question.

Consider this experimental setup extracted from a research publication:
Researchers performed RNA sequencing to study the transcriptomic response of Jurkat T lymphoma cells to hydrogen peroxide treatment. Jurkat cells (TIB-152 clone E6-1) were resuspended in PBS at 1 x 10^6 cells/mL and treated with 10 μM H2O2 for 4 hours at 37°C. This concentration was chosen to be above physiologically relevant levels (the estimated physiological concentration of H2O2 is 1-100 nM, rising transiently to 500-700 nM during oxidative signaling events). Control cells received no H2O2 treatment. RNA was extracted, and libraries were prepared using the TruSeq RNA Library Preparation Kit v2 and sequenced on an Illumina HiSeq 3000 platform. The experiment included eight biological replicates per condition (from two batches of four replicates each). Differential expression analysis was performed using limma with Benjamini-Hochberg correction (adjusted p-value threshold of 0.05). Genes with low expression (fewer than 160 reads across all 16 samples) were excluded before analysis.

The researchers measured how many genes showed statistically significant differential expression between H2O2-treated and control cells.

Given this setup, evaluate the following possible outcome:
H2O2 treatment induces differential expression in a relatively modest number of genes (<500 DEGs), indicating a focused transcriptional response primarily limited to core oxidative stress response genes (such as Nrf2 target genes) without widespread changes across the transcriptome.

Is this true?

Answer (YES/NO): NO